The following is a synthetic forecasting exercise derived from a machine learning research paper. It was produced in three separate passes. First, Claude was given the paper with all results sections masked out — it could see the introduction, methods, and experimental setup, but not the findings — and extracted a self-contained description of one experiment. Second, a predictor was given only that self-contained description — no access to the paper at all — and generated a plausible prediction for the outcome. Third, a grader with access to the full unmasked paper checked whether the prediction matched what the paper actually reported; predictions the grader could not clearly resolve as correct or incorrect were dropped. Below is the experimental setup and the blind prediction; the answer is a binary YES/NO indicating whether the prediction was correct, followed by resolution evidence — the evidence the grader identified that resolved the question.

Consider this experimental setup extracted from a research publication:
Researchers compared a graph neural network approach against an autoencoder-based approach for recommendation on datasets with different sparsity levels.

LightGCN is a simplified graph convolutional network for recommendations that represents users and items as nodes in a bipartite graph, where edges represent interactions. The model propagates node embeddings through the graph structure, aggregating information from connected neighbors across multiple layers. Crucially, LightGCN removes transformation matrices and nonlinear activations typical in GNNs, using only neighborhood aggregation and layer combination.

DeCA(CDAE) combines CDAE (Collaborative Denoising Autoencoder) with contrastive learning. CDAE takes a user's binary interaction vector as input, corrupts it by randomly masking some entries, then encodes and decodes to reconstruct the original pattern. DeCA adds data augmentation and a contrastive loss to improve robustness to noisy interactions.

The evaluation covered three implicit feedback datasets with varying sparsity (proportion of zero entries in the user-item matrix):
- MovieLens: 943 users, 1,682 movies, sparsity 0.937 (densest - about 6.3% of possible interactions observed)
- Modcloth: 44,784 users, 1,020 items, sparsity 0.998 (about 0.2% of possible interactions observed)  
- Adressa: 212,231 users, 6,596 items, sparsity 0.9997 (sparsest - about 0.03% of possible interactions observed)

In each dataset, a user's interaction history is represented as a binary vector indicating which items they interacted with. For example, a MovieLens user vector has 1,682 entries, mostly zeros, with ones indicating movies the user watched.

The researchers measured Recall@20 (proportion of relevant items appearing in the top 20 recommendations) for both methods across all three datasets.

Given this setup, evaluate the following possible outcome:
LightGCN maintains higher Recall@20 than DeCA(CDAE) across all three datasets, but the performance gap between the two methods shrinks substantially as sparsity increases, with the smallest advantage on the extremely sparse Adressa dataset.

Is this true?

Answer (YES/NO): NO